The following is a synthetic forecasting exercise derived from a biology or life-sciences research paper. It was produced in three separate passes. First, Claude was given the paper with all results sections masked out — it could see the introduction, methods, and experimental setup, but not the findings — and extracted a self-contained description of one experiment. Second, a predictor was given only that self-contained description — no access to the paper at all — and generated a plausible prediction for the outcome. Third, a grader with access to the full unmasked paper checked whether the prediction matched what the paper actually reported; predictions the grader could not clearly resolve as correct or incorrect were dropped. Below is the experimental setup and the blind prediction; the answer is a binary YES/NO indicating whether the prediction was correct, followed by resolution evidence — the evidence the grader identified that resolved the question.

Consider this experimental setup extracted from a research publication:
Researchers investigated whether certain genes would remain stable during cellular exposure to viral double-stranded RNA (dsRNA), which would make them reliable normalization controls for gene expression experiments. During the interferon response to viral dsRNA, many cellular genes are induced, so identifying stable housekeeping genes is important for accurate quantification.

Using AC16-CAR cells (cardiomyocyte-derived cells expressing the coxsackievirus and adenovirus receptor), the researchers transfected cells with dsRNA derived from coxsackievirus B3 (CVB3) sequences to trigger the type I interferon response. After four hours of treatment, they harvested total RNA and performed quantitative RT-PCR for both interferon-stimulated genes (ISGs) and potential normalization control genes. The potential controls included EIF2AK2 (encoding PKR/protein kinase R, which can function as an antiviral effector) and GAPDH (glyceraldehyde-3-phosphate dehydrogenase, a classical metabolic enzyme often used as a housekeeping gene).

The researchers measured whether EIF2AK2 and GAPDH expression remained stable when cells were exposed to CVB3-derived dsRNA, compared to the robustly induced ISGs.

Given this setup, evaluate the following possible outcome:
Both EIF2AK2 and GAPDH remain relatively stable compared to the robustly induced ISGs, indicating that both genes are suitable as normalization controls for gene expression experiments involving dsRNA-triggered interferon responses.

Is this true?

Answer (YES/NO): YES